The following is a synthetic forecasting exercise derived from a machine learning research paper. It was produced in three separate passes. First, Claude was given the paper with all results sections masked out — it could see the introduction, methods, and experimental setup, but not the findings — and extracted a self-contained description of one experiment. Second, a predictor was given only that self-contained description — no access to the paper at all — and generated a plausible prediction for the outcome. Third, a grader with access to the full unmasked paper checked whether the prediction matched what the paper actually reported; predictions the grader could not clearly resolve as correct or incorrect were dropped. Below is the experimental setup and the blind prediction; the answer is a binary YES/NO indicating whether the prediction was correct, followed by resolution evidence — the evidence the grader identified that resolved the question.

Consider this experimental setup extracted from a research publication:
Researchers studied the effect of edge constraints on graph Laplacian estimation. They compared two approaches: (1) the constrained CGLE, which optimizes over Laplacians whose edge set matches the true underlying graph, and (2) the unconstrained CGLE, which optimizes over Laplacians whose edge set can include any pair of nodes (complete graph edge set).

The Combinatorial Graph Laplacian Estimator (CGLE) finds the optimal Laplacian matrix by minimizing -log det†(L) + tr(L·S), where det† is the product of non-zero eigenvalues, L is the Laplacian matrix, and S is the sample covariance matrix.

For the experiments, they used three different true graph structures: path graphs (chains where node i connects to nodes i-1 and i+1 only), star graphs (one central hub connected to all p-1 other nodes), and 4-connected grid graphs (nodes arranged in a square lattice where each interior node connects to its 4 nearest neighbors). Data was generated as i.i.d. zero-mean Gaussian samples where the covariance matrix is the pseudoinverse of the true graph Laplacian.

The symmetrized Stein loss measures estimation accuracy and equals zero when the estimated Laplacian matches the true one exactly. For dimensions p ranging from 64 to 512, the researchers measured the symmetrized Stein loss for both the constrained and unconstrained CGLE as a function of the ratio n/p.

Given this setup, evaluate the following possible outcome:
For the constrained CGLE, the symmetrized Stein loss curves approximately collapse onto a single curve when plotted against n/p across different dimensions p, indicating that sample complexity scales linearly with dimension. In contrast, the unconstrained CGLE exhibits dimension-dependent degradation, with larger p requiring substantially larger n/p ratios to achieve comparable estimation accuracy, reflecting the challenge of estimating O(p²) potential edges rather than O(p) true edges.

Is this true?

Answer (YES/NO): NO